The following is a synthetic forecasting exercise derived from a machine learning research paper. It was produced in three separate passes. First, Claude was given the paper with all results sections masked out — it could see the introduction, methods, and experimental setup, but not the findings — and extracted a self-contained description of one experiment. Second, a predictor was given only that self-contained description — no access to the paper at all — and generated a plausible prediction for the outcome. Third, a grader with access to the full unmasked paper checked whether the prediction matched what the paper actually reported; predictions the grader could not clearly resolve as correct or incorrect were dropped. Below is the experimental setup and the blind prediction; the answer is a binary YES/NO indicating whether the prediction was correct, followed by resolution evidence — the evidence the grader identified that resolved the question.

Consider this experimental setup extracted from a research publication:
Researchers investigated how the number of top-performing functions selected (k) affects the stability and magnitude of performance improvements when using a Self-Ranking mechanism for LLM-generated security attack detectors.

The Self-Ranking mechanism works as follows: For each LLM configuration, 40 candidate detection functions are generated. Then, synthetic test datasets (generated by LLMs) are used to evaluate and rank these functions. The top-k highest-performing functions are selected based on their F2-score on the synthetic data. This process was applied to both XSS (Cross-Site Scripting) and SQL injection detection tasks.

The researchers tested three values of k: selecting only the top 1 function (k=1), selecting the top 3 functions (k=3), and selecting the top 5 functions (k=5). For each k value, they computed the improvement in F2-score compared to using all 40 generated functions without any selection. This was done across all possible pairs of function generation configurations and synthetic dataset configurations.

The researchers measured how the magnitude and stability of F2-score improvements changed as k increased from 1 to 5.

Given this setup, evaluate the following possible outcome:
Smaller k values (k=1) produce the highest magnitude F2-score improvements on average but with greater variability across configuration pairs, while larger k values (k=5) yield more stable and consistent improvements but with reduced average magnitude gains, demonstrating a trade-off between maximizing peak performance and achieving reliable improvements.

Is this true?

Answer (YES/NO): YES